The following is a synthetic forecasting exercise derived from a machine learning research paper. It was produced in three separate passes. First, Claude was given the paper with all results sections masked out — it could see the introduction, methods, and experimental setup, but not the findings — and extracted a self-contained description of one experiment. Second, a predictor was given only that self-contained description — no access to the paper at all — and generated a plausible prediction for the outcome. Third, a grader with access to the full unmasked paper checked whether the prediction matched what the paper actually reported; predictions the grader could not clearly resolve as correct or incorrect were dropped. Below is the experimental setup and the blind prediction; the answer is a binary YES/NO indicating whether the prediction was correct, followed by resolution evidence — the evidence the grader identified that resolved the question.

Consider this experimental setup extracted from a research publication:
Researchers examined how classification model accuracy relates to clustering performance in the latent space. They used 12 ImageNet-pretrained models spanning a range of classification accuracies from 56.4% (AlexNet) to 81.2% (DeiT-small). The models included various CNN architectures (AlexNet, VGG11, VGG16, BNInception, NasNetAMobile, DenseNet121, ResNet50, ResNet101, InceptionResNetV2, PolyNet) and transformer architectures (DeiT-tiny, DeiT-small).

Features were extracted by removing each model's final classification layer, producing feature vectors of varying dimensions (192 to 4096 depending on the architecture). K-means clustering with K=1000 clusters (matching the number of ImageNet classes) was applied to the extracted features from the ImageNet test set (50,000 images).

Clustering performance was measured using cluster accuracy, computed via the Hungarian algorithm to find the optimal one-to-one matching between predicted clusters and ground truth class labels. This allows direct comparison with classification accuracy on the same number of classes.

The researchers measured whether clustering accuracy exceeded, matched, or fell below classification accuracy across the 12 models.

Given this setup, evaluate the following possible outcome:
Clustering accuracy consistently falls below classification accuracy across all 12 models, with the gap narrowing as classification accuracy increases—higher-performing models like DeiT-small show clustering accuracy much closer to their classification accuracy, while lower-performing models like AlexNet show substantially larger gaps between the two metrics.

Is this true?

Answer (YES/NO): YES